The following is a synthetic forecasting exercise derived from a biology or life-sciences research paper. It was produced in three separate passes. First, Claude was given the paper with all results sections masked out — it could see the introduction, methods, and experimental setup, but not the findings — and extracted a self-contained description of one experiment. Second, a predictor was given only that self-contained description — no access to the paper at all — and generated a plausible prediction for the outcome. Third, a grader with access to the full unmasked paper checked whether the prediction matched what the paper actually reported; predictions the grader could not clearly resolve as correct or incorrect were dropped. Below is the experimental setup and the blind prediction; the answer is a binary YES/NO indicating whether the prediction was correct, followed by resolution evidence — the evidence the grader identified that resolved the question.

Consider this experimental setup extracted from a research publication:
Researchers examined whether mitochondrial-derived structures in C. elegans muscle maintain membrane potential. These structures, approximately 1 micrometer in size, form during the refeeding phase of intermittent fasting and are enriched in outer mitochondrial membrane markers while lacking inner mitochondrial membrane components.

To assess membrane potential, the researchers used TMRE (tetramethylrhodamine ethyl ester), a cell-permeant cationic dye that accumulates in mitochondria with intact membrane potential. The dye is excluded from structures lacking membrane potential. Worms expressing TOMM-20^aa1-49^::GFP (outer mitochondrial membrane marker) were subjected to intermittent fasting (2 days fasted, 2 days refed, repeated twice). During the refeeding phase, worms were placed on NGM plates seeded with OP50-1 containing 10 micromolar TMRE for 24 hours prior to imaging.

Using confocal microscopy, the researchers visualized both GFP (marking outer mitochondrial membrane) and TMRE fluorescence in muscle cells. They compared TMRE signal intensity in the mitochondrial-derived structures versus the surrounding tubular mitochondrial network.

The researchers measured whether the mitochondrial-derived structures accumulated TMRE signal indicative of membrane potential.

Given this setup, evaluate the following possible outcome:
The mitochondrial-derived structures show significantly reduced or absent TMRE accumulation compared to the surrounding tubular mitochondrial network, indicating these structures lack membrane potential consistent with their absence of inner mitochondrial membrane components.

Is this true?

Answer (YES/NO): YES